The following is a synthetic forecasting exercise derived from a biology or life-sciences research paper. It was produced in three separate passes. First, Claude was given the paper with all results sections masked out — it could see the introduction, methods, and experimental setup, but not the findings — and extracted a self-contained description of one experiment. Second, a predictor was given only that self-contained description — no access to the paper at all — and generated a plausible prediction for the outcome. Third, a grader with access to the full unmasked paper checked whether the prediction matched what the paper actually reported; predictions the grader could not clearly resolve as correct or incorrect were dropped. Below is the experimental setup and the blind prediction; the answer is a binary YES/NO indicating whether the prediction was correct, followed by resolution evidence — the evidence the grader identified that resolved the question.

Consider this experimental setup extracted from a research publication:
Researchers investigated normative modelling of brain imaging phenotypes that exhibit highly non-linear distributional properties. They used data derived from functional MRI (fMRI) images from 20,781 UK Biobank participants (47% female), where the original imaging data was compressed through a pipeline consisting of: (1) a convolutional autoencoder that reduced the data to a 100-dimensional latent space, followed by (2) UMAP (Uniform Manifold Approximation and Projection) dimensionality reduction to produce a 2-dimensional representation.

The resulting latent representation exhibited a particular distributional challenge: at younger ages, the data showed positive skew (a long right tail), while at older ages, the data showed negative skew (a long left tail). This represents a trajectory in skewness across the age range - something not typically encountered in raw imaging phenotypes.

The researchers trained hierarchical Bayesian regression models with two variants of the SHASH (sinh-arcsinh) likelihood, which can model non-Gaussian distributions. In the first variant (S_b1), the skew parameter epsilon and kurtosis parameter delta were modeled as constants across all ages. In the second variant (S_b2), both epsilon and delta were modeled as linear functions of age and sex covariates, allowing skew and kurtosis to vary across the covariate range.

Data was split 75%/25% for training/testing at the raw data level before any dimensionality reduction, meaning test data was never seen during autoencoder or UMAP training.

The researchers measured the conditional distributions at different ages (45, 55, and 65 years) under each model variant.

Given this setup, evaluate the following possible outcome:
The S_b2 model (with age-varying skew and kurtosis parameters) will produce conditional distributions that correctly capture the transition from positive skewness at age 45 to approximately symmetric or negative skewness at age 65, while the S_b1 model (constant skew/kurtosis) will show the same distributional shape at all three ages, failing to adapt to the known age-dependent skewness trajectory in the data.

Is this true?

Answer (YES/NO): YES